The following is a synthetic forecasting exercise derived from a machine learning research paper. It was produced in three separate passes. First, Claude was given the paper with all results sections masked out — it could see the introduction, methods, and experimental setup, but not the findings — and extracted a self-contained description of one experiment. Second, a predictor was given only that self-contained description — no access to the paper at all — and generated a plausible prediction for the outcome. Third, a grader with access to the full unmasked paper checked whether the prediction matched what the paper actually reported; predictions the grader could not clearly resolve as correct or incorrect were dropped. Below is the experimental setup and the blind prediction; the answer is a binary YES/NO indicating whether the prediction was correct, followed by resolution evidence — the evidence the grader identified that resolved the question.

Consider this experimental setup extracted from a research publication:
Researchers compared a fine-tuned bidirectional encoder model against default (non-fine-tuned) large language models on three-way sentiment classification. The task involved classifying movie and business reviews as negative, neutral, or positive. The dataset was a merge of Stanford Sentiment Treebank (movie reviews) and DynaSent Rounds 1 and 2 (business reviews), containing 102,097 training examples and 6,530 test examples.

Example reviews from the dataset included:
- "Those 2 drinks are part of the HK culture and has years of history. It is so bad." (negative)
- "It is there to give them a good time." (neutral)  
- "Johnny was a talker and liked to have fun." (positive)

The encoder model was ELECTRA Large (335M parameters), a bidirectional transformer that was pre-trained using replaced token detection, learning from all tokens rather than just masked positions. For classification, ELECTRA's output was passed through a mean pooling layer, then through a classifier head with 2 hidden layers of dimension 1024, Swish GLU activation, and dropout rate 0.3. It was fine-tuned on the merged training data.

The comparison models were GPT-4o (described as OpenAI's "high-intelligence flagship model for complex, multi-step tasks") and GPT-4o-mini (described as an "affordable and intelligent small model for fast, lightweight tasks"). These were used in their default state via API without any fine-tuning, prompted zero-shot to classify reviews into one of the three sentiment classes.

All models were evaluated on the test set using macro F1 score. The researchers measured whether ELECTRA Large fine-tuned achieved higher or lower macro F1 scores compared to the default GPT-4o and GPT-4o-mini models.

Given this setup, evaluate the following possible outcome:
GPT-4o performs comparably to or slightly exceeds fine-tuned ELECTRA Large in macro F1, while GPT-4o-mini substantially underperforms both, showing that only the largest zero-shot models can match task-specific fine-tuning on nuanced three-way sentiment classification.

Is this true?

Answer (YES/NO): NO